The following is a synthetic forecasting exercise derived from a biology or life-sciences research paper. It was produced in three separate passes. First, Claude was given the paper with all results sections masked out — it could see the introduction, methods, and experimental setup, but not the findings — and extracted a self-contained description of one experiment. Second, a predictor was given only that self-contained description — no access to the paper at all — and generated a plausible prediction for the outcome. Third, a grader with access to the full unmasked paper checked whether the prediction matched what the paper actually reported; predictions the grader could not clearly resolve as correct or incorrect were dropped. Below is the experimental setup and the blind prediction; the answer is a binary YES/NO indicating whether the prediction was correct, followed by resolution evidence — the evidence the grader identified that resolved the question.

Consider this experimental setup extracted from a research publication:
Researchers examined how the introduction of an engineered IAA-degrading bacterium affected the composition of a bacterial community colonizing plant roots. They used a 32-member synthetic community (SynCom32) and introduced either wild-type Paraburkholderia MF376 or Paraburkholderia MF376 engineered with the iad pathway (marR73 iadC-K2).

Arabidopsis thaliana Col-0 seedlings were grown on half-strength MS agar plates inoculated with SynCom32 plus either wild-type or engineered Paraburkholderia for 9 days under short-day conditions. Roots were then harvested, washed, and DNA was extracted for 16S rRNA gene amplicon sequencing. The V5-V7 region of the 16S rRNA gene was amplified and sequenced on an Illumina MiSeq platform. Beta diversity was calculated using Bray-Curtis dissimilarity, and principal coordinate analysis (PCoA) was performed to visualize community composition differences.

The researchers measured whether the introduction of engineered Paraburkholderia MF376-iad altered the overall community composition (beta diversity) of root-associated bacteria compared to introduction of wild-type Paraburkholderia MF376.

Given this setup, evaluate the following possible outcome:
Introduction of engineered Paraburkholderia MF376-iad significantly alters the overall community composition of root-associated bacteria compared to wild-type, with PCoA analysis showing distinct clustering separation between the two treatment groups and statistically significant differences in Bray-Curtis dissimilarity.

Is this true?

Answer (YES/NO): NO